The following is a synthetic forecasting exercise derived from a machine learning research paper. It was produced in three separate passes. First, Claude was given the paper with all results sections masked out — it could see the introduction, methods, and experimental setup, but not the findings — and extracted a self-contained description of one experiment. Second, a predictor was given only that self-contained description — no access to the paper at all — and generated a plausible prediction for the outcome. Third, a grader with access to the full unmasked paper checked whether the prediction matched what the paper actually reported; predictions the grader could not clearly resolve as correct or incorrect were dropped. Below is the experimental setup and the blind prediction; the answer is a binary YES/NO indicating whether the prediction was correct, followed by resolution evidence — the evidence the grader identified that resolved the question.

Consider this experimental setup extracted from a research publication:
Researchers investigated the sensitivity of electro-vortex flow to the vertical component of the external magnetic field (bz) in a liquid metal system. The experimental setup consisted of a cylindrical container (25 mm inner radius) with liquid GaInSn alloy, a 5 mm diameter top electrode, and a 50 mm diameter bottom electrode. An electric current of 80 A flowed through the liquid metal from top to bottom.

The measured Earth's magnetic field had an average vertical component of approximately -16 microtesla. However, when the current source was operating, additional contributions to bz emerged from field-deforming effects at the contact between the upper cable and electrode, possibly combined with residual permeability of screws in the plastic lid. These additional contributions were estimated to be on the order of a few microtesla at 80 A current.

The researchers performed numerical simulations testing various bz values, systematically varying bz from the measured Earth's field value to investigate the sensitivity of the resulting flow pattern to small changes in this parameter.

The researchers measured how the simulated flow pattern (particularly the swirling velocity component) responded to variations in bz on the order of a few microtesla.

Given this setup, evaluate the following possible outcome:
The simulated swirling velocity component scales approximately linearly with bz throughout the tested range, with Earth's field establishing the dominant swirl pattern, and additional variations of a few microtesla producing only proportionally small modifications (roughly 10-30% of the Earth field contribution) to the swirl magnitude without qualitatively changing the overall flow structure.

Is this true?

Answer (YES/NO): NO